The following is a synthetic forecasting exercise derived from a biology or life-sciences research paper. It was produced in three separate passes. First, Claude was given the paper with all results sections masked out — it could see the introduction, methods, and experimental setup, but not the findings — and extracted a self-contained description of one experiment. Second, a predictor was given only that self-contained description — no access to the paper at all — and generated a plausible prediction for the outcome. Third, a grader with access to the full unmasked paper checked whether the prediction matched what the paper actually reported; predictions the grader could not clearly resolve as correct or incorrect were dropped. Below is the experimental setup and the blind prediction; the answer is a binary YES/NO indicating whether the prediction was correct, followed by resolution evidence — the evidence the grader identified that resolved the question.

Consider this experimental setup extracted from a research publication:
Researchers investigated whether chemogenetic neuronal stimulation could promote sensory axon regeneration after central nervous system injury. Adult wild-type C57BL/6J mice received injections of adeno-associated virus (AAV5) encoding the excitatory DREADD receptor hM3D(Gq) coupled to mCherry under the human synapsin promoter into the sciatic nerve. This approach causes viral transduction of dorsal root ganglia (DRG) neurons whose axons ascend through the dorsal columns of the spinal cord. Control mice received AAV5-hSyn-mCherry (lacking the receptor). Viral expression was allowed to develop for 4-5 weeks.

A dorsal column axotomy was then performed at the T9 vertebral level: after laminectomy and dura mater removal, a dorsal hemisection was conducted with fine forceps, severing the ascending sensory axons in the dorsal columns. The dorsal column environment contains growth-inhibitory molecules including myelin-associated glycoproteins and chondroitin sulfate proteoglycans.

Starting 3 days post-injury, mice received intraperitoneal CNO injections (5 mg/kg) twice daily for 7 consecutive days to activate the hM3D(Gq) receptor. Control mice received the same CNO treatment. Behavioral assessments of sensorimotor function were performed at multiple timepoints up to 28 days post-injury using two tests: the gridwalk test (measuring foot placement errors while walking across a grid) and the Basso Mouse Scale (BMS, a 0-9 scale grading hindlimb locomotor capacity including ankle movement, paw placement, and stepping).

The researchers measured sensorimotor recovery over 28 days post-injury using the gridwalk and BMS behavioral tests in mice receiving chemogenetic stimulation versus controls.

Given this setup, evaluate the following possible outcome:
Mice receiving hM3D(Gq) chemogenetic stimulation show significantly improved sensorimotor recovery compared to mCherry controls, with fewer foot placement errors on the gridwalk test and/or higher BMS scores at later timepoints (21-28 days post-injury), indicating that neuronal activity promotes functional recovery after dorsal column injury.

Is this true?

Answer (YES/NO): NO